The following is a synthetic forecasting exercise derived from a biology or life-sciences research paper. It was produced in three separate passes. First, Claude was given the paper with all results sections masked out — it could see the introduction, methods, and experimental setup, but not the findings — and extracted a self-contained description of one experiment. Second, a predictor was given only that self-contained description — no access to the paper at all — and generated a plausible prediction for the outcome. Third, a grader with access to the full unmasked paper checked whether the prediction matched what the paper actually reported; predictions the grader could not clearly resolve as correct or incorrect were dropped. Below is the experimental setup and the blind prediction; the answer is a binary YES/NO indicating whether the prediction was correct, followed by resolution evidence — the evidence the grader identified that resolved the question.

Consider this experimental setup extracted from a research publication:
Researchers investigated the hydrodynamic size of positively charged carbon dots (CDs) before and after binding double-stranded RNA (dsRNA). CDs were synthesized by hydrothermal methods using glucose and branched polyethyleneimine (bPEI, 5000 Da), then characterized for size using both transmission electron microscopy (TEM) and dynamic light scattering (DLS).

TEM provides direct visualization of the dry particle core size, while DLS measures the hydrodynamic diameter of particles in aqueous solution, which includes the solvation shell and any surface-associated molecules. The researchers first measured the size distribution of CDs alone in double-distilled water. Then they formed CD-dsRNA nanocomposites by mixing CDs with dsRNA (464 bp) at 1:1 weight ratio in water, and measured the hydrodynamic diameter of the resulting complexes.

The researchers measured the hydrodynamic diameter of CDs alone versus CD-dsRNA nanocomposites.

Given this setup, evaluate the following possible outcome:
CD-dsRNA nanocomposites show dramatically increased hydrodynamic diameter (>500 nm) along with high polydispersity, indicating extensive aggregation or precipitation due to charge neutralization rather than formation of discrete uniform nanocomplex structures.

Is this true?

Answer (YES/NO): NO